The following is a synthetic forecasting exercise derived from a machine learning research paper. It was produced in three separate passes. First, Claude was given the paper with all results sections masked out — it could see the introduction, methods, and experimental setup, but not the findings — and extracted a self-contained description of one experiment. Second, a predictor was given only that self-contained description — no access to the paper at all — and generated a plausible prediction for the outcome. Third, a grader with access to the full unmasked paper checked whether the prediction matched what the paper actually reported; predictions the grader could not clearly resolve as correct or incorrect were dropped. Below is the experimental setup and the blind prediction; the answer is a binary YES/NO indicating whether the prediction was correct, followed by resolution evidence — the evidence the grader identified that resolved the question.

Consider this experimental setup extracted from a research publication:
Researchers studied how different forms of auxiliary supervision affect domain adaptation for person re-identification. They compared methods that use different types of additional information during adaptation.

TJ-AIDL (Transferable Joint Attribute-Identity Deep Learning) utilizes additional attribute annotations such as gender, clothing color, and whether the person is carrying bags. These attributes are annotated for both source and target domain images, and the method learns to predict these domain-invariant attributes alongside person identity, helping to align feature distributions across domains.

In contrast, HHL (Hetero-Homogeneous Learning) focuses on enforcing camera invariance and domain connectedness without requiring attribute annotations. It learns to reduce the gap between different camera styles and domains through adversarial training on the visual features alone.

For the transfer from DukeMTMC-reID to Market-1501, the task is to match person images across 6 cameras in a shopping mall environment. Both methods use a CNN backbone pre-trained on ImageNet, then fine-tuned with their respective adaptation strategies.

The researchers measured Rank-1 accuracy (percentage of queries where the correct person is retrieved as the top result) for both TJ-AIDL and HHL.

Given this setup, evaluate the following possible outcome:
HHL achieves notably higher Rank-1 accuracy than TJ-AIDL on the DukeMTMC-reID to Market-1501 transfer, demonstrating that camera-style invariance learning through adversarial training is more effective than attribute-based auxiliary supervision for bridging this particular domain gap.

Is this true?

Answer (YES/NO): YES